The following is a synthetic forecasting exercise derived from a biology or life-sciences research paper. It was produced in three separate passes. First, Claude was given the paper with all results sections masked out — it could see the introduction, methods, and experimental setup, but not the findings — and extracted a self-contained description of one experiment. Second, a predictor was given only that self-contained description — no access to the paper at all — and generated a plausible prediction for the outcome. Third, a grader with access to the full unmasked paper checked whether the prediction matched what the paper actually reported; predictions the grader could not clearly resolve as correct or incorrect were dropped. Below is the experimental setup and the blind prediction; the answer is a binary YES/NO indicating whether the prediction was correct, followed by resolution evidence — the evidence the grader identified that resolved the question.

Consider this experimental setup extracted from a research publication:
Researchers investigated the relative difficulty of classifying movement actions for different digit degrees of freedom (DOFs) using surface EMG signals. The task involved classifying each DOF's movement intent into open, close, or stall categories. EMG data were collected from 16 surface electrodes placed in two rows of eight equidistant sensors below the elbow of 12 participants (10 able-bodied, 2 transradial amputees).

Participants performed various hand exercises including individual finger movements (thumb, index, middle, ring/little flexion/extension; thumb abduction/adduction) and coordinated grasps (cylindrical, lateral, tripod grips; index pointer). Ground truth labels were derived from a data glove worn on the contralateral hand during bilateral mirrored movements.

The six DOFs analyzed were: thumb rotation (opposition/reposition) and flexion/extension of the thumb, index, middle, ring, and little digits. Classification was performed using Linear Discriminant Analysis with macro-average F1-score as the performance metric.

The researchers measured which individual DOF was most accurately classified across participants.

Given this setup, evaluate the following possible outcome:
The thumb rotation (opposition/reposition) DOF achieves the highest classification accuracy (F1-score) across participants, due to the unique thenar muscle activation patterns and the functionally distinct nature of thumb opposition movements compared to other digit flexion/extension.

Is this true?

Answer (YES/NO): NO